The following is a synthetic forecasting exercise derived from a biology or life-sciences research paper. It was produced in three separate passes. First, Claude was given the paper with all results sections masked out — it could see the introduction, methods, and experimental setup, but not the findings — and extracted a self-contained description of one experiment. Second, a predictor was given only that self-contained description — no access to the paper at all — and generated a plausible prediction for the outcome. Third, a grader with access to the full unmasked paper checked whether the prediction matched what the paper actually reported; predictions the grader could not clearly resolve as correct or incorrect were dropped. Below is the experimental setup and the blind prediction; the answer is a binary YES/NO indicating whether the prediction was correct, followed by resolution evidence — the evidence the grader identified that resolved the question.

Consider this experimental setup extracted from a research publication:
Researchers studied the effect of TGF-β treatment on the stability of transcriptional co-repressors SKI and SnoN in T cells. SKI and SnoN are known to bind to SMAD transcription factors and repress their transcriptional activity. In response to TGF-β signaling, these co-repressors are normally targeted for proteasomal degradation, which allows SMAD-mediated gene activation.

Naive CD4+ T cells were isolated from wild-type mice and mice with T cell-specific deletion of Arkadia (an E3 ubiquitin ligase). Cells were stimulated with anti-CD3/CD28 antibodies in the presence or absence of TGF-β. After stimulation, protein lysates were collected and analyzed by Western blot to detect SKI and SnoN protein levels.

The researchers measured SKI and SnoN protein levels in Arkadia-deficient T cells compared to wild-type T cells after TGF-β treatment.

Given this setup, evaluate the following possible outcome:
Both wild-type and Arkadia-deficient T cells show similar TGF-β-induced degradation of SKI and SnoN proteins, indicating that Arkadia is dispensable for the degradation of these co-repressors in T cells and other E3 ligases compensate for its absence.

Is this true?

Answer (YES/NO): NO